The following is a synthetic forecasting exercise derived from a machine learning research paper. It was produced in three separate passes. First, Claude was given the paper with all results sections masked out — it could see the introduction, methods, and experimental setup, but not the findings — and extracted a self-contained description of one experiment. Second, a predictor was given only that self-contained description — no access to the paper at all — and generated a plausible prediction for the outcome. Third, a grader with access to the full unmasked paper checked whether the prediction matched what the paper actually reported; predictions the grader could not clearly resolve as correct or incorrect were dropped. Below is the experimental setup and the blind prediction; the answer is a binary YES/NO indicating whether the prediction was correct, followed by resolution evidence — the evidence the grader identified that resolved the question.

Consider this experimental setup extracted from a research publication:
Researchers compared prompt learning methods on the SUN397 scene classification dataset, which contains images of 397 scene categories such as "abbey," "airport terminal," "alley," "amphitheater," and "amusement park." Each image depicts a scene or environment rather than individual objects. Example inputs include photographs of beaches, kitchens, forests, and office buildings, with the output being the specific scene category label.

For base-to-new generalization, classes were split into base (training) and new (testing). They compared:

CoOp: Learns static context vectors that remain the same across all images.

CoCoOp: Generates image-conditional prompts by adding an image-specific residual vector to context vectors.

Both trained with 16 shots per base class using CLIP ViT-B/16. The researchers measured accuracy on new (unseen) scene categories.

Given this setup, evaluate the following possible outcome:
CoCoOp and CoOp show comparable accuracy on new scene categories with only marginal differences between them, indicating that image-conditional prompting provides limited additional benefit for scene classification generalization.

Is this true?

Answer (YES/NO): NO